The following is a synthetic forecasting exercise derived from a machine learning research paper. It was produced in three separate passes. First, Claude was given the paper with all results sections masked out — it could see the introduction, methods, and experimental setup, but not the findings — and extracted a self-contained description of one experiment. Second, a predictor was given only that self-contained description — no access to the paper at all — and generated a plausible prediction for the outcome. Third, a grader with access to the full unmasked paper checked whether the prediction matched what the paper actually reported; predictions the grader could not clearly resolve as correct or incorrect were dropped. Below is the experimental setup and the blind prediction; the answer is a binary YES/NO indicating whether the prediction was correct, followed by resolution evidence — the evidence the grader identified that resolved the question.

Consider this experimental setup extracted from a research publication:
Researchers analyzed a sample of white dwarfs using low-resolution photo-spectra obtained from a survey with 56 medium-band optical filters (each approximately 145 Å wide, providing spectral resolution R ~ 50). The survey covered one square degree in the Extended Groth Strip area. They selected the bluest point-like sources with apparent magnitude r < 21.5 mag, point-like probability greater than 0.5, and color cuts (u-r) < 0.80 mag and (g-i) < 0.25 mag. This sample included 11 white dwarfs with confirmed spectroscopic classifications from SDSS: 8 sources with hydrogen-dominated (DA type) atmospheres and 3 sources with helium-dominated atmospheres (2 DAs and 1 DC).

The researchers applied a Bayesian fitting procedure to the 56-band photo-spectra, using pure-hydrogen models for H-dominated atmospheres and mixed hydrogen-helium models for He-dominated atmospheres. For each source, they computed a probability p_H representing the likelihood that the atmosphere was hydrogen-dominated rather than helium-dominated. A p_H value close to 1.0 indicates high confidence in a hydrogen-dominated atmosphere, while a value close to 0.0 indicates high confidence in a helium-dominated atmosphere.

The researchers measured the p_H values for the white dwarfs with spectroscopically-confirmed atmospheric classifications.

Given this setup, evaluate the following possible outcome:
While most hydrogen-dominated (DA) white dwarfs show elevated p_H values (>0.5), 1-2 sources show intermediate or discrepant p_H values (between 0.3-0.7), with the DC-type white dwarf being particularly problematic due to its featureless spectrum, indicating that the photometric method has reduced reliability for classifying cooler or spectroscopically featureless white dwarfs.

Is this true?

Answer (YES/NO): NO